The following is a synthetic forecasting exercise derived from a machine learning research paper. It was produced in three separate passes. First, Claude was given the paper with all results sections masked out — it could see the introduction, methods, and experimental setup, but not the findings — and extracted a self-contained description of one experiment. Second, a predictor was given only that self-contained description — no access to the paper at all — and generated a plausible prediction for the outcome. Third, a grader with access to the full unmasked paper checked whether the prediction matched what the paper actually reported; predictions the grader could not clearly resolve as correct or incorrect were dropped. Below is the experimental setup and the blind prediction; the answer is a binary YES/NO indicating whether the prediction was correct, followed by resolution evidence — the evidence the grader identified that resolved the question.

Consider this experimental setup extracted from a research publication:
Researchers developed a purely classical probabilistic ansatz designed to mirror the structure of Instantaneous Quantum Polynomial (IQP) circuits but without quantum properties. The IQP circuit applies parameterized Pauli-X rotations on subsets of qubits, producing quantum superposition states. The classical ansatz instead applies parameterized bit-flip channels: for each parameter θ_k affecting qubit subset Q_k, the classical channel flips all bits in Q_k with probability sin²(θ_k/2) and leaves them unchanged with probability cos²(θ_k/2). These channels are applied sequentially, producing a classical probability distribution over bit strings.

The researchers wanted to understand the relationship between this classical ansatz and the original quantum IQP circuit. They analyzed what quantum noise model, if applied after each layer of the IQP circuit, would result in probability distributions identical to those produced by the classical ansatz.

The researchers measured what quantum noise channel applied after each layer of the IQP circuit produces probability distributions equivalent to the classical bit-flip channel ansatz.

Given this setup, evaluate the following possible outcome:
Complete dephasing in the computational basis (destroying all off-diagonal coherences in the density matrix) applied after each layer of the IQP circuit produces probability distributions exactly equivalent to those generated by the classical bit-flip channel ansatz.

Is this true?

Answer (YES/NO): YES